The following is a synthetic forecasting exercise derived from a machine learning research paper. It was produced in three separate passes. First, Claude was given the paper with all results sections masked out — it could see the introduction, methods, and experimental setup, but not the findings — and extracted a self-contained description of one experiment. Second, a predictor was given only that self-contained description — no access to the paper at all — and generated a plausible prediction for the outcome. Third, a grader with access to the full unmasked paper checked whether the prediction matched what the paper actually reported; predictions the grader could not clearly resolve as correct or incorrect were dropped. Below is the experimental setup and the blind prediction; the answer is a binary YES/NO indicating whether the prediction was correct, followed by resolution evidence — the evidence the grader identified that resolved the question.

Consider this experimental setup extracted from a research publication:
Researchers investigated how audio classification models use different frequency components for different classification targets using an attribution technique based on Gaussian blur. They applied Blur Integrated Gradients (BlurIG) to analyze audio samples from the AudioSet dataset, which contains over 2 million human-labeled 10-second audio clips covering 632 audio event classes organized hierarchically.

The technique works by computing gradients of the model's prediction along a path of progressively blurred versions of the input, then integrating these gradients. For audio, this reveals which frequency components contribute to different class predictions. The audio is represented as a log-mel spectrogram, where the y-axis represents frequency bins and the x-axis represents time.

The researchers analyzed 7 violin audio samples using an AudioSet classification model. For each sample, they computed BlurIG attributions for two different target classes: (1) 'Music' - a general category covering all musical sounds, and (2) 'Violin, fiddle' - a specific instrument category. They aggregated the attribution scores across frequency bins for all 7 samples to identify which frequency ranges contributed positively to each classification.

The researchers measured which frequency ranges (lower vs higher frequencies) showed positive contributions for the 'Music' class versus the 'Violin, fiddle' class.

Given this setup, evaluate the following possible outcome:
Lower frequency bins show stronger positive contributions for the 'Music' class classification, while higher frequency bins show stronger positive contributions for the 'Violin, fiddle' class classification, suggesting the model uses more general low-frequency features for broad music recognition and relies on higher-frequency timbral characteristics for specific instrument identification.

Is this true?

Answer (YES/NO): YES